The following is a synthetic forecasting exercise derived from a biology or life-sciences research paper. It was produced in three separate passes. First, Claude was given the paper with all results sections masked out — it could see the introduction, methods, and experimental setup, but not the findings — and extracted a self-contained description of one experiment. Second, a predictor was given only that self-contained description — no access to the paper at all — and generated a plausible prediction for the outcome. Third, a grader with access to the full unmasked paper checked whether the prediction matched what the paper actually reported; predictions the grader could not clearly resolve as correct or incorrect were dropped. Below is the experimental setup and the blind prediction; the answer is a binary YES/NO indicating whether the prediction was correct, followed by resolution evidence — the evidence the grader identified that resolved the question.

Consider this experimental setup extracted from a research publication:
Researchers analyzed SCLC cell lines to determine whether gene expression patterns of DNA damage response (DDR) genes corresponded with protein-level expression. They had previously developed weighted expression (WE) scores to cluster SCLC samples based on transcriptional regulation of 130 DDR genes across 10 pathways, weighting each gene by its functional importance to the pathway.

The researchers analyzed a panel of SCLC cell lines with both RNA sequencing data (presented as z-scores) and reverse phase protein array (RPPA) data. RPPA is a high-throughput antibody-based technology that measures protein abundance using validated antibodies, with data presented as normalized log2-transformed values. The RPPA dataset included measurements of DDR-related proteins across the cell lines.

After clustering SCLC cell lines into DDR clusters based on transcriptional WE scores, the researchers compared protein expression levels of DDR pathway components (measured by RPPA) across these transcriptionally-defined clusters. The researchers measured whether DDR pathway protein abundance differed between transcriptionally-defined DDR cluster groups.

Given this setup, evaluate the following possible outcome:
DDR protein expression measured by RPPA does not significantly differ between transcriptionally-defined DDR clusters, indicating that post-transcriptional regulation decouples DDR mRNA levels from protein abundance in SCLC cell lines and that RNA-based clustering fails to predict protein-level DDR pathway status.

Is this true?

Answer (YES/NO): NO